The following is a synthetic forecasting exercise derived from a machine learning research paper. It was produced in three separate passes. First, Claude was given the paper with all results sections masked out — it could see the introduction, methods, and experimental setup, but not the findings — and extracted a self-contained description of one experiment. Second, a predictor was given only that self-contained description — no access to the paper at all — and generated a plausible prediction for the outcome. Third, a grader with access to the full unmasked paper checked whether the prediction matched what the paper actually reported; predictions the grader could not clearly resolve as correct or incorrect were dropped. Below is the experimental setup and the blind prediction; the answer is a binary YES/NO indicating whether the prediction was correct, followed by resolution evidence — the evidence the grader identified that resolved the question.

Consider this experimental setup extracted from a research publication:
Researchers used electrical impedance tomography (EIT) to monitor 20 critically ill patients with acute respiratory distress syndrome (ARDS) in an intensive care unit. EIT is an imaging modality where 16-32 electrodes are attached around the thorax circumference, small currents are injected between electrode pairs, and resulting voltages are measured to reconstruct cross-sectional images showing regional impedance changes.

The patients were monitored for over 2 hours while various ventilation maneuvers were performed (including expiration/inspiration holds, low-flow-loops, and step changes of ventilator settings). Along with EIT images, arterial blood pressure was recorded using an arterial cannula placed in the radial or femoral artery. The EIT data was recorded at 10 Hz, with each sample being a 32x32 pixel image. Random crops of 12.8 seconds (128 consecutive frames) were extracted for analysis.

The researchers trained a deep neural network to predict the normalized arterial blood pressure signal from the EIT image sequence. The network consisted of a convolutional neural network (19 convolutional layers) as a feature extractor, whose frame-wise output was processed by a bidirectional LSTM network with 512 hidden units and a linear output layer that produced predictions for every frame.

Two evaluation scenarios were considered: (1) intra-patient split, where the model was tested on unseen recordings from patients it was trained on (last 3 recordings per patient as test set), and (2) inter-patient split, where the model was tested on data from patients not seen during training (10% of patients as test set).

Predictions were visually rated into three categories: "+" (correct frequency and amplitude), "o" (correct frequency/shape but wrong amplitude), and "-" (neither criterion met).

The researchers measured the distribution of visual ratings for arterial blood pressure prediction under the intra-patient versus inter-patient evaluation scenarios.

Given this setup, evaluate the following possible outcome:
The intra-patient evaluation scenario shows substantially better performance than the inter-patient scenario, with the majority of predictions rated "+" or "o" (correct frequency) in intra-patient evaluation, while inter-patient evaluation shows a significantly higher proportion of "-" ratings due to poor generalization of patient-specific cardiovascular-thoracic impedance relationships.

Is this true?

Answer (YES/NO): YES